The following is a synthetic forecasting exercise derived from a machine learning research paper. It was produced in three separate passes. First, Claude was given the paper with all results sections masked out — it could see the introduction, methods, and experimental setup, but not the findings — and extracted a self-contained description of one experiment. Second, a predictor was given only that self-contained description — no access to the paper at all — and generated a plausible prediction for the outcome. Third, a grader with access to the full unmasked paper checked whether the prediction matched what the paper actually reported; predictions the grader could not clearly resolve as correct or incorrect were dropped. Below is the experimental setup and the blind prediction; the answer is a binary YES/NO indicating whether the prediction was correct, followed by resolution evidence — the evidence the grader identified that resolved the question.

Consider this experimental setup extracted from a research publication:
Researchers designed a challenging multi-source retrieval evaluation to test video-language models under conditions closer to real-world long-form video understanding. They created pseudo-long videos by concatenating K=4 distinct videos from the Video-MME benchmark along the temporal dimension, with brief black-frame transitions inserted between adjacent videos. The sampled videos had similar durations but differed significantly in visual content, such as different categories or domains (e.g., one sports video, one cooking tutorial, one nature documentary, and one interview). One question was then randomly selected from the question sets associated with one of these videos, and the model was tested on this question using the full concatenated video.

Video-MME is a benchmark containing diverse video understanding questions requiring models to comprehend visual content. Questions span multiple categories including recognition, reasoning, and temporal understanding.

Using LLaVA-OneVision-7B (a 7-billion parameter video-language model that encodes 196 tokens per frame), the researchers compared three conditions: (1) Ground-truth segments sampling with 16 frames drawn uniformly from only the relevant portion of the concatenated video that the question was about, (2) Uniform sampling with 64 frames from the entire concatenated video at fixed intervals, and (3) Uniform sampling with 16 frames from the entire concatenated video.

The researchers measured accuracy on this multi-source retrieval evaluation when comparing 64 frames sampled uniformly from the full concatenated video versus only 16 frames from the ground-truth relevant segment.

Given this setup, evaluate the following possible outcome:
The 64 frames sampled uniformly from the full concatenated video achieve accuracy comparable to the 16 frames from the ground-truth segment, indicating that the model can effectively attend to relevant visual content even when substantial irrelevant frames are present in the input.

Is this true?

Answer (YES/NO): NO